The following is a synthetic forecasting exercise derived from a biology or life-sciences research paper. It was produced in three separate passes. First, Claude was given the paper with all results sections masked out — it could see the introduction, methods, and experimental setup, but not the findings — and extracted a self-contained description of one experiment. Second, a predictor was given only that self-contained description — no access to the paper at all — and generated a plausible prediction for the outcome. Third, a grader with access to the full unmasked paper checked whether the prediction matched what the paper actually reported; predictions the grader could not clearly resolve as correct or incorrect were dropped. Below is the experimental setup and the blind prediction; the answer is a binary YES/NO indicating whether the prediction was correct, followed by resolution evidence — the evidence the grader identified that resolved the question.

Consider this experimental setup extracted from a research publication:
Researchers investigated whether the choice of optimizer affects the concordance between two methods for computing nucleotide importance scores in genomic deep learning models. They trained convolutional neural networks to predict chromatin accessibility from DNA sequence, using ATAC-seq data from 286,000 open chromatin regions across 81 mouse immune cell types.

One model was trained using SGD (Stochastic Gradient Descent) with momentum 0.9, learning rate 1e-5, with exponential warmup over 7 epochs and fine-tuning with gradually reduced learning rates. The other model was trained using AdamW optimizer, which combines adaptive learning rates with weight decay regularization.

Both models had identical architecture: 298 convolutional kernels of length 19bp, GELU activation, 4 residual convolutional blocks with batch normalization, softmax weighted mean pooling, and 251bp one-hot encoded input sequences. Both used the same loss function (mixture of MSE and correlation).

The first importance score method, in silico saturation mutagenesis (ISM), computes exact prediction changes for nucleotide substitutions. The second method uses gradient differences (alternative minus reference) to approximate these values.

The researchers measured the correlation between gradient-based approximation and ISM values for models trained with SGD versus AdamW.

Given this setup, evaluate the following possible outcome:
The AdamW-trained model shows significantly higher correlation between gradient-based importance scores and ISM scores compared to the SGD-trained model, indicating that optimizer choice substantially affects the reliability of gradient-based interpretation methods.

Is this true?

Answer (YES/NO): YES